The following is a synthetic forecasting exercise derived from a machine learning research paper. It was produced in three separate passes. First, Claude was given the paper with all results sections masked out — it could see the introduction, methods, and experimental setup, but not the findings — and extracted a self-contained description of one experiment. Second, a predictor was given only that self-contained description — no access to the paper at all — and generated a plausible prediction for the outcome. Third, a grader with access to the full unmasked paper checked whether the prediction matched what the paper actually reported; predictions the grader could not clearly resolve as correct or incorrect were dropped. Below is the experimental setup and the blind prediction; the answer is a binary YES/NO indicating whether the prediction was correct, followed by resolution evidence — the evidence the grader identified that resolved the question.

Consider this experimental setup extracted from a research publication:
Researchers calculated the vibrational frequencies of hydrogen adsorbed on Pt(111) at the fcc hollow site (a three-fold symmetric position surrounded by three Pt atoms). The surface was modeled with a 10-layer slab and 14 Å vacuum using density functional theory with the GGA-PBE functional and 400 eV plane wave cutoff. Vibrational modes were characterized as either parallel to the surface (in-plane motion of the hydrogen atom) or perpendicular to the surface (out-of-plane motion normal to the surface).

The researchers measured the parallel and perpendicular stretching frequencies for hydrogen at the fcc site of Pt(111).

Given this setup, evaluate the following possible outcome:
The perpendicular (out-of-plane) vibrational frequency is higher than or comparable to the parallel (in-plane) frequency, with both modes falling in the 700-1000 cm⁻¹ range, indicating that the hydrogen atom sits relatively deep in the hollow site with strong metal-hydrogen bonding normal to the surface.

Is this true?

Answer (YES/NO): NO